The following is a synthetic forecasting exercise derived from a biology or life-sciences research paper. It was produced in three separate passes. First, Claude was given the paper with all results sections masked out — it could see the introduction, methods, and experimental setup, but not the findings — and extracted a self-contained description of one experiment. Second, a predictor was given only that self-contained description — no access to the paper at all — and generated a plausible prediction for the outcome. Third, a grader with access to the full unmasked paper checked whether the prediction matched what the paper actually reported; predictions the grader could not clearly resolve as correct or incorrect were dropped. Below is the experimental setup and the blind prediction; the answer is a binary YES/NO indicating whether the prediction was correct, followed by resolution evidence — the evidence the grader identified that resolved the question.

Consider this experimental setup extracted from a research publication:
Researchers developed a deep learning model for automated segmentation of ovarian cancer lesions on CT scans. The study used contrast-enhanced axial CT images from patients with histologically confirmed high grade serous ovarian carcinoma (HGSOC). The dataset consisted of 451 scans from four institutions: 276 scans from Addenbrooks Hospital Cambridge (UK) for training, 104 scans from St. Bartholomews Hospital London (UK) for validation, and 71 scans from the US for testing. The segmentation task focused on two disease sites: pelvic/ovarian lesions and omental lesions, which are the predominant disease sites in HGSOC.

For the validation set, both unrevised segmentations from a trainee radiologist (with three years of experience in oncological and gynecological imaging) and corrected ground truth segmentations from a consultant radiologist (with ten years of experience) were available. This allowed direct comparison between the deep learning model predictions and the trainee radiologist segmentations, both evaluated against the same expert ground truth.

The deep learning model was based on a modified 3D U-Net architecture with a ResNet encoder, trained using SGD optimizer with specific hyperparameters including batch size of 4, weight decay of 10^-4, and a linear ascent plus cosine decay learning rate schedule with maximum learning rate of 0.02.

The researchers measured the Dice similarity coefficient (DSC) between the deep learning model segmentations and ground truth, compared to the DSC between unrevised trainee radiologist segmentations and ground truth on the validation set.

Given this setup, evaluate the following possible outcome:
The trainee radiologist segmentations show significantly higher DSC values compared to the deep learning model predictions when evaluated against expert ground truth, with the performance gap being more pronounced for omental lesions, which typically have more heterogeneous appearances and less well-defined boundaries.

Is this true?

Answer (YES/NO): NO